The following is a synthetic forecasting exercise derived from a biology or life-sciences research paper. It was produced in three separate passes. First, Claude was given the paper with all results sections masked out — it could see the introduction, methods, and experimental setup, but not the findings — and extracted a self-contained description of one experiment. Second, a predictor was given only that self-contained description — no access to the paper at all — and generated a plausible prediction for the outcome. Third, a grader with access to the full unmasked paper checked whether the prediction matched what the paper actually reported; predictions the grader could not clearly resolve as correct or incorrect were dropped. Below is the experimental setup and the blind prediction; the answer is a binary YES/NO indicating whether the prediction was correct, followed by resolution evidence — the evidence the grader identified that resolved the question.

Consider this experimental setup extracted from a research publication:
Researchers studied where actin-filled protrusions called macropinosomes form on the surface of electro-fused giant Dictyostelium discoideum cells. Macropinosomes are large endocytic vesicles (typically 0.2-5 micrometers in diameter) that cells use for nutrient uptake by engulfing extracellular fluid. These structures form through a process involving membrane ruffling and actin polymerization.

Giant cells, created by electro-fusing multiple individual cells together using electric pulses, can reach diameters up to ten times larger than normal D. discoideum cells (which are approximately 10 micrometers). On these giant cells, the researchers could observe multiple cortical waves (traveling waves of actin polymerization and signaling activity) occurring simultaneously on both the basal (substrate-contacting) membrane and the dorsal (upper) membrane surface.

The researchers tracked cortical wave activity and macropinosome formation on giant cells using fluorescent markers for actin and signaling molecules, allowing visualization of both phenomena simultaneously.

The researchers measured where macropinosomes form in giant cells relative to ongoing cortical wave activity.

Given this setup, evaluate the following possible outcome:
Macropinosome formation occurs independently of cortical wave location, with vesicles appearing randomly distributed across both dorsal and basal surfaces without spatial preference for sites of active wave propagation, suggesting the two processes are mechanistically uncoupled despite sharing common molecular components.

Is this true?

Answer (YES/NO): NO